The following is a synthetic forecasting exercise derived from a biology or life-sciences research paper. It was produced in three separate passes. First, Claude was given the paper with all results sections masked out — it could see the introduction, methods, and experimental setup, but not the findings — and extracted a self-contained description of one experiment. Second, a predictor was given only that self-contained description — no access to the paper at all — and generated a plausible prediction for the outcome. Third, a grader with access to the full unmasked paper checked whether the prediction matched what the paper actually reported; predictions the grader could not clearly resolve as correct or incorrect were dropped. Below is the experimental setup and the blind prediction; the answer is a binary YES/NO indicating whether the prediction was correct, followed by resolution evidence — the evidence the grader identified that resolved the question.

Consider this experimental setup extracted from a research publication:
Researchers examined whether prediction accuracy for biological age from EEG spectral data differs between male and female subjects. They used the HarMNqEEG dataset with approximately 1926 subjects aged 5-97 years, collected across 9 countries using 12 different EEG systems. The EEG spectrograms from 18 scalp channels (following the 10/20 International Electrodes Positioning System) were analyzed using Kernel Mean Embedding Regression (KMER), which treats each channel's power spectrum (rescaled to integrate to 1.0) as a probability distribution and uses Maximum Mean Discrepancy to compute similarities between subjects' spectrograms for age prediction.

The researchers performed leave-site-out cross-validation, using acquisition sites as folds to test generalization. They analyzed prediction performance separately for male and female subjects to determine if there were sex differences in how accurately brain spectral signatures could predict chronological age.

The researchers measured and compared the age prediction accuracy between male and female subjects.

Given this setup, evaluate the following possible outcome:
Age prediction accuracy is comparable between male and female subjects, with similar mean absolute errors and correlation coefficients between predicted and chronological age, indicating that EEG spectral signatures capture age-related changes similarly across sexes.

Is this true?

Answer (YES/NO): NO